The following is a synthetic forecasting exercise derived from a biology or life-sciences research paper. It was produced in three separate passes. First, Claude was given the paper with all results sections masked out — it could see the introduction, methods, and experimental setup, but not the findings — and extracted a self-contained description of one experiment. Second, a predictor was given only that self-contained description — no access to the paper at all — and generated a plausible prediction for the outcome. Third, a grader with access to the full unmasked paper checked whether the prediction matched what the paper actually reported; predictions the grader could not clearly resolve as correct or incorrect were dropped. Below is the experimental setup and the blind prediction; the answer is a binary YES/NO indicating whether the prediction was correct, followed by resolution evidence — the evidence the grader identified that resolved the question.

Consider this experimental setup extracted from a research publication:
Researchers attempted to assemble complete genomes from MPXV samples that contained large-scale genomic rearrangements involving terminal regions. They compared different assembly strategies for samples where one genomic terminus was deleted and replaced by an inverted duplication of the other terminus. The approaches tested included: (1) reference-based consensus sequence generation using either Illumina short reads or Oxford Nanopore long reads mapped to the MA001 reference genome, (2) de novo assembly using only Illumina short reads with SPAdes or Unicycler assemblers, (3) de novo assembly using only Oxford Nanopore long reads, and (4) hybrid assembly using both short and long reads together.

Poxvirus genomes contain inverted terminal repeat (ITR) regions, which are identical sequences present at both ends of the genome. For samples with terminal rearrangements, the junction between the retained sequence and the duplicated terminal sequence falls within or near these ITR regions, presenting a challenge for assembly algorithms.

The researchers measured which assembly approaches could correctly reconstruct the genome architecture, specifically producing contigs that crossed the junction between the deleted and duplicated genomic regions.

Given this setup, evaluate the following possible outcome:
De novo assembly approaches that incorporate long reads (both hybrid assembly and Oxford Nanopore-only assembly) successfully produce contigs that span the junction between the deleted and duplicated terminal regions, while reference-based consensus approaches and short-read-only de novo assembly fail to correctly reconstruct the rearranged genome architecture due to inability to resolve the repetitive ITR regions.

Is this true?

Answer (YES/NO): YES